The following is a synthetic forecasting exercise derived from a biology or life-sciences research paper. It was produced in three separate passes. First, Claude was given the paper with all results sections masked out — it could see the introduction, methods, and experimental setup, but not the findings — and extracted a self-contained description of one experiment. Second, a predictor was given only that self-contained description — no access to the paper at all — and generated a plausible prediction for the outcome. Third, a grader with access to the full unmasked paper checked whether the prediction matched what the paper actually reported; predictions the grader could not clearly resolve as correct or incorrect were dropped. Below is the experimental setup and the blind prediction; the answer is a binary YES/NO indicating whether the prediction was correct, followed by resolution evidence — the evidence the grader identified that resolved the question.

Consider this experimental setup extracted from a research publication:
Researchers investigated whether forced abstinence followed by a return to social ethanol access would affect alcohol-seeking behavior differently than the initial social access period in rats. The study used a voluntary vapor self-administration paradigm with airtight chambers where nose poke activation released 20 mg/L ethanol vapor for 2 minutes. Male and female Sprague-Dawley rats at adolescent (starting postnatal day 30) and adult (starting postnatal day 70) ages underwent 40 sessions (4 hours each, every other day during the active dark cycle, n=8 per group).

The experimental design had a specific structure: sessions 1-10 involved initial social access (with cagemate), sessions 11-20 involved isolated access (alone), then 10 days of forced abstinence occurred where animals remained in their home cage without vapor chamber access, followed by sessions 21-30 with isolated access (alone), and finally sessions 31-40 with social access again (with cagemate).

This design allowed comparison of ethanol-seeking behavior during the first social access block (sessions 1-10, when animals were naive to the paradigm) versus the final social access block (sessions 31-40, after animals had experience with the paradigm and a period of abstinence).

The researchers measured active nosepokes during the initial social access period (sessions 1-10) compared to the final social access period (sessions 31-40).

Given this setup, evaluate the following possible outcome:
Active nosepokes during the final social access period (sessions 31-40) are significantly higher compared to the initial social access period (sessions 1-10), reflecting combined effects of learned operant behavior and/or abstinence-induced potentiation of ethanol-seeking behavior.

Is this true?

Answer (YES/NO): NO